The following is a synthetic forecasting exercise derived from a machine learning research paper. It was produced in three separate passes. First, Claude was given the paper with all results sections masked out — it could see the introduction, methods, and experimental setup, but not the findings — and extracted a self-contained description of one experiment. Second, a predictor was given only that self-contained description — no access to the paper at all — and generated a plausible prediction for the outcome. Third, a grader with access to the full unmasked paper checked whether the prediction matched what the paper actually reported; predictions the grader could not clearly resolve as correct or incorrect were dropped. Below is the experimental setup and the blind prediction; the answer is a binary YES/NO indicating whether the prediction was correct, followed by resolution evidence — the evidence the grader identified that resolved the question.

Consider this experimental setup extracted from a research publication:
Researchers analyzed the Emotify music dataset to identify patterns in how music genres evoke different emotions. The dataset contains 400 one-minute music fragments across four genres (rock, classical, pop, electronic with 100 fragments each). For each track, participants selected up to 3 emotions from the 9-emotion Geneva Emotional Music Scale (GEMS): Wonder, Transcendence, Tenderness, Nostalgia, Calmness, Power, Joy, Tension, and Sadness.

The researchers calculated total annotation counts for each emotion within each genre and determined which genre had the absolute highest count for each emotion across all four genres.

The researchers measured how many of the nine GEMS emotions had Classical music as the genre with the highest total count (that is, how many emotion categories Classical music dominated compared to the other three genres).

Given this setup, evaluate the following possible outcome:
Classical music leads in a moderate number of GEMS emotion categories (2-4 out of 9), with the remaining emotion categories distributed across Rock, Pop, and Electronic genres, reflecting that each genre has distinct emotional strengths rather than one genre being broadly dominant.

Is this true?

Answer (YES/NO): NO